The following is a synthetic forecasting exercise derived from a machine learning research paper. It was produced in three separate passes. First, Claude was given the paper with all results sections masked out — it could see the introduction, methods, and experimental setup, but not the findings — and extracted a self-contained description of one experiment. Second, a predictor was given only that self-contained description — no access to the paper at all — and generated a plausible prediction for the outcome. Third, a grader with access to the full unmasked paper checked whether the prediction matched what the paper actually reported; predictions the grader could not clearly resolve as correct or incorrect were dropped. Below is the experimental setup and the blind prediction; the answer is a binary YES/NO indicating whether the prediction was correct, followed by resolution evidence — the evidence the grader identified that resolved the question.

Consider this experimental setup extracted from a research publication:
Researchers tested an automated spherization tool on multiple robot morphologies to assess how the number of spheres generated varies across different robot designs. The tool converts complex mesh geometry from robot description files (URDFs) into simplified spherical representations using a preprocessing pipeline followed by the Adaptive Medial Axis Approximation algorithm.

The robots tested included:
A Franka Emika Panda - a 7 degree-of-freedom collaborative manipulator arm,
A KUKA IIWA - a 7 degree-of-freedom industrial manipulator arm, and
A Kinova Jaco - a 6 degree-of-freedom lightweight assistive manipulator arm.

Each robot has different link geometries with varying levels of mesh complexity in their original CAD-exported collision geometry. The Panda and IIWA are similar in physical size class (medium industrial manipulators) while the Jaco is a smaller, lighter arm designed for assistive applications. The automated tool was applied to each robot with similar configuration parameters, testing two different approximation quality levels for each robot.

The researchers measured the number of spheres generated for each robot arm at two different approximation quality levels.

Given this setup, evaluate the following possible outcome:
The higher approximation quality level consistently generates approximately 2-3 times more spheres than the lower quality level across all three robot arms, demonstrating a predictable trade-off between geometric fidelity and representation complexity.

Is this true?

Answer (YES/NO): NO